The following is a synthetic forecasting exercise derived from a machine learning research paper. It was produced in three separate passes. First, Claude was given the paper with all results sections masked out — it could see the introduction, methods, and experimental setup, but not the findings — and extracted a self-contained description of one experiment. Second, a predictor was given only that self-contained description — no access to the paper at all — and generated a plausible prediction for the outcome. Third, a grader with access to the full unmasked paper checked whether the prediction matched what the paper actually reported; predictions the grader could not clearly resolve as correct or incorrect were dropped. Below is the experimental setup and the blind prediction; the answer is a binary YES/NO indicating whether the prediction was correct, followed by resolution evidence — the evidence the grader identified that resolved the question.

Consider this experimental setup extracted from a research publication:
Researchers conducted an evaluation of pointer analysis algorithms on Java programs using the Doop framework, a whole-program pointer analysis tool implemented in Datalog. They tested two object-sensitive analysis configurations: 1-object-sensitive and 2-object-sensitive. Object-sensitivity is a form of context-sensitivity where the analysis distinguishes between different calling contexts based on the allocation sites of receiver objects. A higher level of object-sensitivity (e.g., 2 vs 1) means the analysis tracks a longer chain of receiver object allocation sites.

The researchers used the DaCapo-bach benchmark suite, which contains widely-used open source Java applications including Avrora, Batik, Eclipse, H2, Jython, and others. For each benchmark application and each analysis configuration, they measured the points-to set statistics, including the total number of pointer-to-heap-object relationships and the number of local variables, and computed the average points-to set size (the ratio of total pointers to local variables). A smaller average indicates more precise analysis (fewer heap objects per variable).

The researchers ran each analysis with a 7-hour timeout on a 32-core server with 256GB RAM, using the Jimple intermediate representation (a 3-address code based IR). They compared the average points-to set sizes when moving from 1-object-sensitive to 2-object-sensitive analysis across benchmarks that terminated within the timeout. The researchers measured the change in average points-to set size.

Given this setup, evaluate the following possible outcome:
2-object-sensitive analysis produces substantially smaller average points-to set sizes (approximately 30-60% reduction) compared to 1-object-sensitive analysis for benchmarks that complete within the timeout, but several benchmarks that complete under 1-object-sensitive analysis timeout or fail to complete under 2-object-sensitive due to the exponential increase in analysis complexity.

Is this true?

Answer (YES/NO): NO